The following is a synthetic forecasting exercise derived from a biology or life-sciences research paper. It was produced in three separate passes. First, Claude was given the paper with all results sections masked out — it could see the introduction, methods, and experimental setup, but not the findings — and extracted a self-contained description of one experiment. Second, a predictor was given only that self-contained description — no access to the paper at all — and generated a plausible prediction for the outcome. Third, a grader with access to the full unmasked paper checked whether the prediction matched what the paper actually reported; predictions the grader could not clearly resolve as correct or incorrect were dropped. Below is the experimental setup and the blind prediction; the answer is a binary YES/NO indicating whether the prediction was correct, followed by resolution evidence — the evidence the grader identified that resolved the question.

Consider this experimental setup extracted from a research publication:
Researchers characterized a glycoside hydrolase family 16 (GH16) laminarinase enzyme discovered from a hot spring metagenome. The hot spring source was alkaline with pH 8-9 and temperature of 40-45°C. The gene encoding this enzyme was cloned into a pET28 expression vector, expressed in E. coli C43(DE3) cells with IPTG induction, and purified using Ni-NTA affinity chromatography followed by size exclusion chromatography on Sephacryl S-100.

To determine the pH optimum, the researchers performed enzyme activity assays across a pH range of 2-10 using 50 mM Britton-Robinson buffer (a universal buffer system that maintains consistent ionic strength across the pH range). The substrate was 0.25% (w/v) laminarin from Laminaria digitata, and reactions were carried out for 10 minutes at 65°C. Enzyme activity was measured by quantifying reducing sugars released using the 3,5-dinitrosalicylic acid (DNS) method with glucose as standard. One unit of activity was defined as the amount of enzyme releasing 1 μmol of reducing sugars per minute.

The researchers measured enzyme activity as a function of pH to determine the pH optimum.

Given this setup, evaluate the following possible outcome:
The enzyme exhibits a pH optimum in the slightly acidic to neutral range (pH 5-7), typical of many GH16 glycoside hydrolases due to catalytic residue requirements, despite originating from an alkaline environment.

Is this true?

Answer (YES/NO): YES